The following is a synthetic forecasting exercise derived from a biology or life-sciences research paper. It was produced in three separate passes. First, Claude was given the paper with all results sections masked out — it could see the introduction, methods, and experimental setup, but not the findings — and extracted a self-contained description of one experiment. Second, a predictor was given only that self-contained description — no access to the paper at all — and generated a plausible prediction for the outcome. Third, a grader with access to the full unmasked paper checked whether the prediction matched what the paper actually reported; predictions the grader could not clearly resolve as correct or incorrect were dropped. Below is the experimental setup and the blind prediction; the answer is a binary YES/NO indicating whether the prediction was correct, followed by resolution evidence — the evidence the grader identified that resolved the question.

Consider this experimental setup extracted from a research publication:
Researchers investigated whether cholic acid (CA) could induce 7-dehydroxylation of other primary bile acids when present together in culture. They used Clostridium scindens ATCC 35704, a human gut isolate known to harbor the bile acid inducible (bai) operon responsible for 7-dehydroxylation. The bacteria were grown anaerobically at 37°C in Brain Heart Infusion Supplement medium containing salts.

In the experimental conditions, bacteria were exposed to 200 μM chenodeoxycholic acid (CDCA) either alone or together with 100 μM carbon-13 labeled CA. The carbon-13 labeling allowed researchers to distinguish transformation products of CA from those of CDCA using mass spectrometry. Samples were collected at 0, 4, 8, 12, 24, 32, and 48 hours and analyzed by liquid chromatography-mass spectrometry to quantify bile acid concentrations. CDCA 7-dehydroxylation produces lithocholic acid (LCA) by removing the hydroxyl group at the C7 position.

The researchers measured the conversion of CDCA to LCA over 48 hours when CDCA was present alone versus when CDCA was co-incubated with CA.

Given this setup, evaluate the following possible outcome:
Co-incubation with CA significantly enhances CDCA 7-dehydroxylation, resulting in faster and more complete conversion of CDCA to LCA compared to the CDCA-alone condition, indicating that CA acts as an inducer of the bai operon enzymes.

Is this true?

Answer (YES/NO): YES